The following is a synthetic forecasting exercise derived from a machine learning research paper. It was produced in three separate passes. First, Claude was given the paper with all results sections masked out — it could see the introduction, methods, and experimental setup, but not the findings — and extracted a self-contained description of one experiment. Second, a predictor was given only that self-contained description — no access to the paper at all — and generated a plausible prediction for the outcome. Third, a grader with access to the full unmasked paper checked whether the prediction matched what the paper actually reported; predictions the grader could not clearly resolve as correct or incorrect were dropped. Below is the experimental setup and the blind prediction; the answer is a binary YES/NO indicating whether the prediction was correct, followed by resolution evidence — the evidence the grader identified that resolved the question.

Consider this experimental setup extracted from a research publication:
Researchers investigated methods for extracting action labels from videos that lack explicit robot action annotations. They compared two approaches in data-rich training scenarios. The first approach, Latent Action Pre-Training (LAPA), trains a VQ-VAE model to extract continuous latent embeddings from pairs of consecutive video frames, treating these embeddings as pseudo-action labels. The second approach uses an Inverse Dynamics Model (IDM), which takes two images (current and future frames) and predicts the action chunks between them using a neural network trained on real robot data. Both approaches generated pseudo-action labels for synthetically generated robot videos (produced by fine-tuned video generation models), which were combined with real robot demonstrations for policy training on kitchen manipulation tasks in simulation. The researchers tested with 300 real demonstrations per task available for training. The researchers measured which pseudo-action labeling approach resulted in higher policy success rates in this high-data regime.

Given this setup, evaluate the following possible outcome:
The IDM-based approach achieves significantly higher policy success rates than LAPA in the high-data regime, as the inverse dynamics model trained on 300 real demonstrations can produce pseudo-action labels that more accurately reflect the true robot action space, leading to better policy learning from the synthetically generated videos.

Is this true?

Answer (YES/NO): YES